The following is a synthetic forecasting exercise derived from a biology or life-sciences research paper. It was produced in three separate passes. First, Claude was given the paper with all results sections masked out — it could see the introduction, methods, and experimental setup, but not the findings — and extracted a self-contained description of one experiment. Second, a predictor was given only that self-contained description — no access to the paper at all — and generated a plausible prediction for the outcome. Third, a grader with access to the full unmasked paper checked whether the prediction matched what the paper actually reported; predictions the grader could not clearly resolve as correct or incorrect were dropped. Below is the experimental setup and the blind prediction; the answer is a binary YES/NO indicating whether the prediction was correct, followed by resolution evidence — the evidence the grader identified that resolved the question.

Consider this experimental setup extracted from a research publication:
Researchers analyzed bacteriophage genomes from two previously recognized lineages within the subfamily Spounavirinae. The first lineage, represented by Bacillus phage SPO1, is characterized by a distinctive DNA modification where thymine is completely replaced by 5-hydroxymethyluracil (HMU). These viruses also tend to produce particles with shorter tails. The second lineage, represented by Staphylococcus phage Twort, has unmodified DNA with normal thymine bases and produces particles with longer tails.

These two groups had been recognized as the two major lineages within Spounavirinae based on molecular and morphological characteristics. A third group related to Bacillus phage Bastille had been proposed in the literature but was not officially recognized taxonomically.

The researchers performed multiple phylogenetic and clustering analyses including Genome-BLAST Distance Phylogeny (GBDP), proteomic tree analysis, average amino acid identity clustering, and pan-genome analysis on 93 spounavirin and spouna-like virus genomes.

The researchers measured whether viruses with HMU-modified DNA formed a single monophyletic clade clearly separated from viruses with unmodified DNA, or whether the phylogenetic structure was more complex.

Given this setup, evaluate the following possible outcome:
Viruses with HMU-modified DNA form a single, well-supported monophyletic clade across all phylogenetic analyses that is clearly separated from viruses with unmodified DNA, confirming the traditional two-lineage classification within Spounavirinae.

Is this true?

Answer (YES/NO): NO